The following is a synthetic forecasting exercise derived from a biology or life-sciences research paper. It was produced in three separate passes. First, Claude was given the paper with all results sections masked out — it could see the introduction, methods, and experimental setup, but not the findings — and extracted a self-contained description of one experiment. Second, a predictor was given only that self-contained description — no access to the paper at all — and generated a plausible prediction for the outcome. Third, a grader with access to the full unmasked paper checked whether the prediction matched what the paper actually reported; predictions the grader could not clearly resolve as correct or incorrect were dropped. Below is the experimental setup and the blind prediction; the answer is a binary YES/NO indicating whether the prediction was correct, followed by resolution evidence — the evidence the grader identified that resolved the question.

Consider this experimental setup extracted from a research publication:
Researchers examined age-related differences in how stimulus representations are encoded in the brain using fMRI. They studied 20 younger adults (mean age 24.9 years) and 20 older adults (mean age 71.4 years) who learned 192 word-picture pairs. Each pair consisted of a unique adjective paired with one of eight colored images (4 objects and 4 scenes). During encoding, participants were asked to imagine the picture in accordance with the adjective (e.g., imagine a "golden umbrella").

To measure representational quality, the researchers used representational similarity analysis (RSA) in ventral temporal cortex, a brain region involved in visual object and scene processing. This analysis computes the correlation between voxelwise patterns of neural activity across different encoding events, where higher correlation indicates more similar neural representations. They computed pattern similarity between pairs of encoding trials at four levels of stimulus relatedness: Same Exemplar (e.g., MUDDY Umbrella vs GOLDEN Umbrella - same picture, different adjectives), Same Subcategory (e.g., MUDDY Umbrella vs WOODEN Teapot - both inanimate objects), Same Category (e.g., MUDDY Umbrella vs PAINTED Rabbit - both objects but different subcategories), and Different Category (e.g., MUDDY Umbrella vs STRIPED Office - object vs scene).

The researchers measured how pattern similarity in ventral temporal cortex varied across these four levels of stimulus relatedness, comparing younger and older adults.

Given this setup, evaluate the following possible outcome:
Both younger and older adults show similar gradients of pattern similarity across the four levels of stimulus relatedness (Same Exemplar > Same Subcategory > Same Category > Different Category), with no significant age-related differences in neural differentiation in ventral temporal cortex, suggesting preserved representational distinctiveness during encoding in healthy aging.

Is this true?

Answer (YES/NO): NO